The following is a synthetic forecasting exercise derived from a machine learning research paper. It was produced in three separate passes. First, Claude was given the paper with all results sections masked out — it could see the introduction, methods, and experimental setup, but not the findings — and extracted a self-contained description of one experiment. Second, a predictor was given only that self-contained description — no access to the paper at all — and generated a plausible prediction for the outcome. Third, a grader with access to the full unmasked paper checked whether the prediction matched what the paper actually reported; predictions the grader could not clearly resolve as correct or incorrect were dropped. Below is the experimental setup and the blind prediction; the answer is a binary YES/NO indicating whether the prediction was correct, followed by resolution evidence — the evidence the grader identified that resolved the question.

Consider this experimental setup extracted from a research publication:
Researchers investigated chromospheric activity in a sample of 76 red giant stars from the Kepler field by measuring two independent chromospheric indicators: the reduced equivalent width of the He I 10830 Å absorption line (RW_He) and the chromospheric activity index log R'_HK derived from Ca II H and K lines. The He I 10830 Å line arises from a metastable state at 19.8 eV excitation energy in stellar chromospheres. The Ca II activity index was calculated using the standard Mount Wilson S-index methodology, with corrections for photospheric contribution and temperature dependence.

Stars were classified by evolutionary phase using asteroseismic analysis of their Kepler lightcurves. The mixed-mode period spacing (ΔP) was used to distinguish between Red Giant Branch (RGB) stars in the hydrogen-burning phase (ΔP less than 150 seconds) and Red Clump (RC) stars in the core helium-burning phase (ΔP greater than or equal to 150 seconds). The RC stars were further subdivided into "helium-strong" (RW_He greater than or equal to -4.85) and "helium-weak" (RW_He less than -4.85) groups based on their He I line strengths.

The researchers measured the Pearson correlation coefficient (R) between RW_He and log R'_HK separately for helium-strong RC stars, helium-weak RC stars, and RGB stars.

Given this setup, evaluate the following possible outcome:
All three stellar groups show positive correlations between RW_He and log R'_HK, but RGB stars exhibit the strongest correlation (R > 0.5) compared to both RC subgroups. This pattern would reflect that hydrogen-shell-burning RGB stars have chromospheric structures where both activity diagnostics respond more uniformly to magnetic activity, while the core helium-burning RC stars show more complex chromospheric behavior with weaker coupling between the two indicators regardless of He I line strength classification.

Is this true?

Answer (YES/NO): NO